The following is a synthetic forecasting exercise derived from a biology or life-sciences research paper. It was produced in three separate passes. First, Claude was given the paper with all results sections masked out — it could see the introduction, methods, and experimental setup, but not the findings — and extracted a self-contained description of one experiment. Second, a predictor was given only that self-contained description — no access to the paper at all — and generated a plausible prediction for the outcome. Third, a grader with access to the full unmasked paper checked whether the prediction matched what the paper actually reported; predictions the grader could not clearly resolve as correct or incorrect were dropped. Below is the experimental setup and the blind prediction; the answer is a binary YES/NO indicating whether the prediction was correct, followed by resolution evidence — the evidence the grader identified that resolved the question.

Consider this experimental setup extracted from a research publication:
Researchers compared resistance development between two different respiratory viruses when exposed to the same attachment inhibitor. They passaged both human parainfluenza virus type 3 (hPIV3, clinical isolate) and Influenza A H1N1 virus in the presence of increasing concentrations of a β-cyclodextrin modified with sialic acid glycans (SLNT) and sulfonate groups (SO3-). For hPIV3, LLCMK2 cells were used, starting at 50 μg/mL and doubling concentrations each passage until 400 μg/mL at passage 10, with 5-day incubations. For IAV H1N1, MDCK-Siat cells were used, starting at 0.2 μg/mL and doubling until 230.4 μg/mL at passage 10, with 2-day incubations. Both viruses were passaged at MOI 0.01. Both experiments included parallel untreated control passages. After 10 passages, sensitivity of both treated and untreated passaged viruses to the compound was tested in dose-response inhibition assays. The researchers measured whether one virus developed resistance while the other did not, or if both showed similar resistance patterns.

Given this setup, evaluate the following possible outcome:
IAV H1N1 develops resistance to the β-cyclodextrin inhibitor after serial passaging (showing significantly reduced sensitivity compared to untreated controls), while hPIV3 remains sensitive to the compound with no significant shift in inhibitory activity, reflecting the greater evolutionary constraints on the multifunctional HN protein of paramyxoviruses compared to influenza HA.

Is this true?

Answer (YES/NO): YES